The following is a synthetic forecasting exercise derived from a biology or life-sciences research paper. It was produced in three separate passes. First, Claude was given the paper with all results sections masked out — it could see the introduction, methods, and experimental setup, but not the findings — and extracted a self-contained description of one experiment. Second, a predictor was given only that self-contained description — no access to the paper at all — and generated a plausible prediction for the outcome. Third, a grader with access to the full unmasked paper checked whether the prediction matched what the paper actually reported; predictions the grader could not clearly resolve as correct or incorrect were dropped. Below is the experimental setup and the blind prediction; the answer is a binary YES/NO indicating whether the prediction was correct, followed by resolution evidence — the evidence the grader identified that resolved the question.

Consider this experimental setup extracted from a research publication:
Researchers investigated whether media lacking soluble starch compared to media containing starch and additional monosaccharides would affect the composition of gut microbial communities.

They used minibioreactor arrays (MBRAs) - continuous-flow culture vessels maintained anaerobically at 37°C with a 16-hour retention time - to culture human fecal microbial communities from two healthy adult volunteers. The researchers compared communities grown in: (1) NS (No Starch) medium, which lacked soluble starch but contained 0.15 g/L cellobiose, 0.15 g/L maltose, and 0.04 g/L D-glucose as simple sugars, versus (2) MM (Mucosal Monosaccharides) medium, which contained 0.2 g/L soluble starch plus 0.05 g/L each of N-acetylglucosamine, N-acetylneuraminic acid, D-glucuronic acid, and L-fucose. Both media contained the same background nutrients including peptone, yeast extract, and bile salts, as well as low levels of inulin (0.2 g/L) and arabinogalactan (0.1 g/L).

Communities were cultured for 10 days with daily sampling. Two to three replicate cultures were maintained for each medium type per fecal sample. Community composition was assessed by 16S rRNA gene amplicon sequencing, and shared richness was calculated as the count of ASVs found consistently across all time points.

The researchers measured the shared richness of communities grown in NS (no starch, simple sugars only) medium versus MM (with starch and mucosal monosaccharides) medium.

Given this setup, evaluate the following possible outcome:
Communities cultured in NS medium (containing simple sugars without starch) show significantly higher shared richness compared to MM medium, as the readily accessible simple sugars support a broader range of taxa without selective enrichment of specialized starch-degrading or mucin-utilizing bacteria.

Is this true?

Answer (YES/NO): NO